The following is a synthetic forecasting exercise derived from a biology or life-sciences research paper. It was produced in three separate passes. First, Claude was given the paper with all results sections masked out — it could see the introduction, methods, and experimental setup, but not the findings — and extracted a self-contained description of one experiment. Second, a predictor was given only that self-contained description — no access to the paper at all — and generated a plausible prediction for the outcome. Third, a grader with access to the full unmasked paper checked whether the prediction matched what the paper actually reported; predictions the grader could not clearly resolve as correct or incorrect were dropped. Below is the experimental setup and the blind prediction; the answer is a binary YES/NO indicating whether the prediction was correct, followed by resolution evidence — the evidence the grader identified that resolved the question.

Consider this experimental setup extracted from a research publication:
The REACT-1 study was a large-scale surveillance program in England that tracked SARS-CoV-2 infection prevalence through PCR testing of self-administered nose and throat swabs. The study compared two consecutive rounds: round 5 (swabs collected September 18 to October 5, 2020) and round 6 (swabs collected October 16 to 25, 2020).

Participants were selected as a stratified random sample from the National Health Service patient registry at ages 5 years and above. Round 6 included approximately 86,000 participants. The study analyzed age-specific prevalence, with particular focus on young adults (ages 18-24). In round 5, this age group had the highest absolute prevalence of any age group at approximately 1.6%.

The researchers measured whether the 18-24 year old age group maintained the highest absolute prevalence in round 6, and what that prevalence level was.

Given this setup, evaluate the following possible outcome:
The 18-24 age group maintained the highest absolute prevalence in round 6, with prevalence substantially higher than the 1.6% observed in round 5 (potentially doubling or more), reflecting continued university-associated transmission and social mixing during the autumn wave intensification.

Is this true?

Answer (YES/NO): NO